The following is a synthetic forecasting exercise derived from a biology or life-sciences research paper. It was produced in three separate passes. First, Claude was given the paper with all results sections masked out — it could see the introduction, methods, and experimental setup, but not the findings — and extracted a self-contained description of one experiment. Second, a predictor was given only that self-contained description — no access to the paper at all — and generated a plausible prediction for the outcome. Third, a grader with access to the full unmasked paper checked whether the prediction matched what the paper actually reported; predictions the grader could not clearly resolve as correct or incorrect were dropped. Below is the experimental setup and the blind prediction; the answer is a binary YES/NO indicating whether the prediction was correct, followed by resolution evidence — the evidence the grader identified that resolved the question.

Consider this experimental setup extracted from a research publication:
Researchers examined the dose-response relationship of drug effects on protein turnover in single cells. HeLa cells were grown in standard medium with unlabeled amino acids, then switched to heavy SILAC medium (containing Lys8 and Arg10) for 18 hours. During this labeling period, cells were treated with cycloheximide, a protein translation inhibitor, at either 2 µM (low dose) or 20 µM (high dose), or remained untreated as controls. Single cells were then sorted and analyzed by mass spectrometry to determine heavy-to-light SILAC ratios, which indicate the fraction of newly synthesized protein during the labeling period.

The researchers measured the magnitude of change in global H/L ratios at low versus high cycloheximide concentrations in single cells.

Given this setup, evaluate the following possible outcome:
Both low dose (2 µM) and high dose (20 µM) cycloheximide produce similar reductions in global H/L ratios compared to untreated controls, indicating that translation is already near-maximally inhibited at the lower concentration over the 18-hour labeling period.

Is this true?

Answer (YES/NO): NO